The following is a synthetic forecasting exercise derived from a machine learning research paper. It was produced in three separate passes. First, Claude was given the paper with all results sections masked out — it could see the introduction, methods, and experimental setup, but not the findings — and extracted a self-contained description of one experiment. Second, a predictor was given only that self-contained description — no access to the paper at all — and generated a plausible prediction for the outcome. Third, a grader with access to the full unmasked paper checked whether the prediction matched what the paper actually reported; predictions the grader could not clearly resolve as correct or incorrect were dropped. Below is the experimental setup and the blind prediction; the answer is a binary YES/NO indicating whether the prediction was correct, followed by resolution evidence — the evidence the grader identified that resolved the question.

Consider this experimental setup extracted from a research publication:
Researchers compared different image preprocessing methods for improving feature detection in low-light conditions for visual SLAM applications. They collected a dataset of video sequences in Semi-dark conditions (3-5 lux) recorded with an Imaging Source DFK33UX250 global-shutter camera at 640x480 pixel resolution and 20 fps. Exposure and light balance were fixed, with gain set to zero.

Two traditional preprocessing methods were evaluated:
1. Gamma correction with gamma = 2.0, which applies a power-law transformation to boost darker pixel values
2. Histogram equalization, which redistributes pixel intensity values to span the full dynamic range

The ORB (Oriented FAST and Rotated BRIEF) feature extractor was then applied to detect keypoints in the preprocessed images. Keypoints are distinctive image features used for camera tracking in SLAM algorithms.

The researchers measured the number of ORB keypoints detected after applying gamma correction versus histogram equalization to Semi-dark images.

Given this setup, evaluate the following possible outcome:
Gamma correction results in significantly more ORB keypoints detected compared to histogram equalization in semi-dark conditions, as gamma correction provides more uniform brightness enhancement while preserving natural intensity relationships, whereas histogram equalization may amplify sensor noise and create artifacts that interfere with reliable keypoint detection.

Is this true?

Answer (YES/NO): NO